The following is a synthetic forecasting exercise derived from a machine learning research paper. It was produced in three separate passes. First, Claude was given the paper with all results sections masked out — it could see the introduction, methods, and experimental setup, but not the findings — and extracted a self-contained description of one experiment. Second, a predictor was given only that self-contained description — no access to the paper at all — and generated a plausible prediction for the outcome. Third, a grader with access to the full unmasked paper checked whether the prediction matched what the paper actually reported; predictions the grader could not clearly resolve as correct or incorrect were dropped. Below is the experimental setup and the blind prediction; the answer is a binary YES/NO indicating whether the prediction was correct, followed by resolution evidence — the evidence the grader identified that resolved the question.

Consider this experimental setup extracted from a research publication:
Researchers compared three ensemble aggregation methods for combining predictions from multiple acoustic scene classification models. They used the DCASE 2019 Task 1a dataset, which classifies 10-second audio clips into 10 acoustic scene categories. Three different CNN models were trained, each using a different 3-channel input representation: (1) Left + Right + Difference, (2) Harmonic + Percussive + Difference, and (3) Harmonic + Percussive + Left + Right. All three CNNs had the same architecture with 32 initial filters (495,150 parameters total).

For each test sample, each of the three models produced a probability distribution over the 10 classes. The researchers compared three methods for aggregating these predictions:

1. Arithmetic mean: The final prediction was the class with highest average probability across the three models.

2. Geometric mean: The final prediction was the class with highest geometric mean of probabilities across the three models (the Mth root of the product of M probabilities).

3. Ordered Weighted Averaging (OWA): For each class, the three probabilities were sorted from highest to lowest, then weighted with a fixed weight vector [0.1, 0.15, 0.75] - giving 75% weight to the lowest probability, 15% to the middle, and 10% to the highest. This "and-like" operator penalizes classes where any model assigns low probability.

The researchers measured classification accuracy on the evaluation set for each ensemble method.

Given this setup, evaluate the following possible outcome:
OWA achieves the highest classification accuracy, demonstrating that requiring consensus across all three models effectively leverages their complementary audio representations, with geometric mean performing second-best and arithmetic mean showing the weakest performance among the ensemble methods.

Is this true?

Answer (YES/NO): NO